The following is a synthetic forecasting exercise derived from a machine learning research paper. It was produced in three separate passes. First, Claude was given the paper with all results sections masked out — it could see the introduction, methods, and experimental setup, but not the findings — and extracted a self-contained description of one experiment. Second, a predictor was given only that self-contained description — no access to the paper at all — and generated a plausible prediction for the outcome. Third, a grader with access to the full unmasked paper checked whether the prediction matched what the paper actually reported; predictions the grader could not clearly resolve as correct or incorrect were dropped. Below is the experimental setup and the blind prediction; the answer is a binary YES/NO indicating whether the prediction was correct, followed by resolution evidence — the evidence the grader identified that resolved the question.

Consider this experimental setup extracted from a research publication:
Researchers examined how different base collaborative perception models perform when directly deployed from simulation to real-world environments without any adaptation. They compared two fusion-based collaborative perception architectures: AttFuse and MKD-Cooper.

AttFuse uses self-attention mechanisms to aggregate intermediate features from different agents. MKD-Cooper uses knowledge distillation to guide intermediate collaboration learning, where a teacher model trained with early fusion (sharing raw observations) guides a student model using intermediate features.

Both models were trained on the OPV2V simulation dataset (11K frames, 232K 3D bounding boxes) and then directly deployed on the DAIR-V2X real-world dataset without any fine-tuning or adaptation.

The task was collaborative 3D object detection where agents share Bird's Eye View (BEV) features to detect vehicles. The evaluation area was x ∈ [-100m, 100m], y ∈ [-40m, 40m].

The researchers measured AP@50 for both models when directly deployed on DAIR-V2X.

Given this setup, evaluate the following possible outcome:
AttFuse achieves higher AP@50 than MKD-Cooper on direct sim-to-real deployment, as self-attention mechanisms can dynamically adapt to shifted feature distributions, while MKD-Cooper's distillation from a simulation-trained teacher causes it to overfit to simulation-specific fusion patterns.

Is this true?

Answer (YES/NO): YES